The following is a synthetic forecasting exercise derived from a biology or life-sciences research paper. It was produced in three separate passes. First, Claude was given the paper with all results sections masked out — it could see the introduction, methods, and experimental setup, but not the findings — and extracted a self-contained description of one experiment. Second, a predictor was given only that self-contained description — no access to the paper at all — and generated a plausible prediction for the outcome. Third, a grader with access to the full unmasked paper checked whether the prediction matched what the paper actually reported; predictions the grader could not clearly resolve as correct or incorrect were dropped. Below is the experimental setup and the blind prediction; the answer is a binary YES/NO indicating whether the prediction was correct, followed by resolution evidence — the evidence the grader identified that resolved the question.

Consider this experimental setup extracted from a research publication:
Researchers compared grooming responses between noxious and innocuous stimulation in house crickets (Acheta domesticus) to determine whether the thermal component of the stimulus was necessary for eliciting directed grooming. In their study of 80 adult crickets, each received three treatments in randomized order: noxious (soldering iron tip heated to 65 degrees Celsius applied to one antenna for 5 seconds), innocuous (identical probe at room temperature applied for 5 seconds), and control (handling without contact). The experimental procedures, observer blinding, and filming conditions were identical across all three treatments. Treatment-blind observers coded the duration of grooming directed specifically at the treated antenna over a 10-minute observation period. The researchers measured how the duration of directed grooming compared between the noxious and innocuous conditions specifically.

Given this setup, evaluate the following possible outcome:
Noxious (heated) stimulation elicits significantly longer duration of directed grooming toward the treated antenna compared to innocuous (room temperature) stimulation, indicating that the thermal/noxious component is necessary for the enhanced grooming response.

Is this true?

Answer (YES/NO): YES